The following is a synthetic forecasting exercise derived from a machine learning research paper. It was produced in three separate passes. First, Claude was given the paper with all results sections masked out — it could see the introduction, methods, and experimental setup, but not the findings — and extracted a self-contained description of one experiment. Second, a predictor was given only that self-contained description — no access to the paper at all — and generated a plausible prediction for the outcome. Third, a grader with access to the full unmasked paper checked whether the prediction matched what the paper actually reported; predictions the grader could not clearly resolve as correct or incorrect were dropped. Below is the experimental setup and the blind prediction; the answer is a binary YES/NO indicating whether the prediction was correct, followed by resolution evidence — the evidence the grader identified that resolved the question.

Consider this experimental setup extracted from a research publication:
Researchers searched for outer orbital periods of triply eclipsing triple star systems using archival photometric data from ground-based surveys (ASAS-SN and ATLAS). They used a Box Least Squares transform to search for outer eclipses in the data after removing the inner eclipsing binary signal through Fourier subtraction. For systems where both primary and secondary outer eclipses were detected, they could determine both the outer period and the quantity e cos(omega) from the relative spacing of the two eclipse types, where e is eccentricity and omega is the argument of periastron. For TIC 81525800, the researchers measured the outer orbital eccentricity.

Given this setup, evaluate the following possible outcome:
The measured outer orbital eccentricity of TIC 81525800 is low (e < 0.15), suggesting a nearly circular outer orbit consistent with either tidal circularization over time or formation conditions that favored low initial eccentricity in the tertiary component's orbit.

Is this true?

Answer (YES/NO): NO